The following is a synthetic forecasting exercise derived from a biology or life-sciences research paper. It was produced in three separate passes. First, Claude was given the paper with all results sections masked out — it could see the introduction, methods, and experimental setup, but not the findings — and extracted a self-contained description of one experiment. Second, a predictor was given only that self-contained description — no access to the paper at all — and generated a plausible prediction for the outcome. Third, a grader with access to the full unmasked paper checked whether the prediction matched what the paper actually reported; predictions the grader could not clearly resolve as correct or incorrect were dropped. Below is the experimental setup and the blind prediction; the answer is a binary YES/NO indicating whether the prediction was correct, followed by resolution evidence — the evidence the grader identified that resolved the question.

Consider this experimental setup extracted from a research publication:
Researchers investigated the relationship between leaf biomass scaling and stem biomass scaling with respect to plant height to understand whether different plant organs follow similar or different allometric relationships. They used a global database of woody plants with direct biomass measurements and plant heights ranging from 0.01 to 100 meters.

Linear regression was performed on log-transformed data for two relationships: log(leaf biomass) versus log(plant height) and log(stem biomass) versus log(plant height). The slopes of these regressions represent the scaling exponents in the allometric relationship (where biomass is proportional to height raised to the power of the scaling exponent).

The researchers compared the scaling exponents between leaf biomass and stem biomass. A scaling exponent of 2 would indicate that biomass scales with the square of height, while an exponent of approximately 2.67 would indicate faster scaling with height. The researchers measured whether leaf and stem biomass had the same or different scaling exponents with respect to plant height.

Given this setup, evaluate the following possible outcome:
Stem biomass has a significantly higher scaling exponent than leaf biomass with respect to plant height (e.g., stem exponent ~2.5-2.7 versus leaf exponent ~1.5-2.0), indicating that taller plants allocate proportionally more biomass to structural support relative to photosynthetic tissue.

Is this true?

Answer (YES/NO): YES